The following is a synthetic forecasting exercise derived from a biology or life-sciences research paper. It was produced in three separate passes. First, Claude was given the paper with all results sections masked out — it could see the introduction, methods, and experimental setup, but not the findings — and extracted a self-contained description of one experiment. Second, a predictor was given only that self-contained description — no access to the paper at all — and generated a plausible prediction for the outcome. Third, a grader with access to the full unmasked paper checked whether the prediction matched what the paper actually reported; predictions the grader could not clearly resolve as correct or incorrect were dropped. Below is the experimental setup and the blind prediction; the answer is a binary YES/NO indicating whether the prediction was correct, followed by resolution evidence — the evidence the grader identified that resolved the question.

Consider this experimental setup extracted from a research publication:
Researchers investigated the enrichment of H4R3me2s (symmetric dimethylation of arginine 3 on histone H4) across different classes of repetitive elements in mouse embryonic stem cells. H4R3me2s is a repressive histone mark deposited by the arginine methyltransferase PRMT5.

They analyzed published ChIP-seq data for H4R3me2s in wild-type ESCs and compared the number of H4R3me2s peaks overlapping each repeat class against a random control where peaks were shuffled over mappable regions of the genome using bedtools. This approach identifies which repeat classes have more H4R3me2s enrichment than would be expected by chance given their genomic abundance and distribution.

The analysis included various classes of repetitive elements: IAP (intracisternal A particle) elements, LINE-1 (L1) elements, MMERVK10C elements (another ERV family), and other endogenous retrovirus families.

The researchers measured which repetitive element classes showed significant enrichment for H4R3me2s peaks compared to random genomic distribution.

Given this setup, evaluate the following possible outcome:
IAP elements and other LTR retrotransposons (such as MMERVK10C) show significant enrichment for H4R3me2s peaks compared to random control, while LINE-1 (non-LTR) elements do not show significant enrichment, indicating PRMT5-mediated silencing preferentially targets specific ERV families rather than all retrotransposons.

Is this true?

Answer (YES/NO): NO